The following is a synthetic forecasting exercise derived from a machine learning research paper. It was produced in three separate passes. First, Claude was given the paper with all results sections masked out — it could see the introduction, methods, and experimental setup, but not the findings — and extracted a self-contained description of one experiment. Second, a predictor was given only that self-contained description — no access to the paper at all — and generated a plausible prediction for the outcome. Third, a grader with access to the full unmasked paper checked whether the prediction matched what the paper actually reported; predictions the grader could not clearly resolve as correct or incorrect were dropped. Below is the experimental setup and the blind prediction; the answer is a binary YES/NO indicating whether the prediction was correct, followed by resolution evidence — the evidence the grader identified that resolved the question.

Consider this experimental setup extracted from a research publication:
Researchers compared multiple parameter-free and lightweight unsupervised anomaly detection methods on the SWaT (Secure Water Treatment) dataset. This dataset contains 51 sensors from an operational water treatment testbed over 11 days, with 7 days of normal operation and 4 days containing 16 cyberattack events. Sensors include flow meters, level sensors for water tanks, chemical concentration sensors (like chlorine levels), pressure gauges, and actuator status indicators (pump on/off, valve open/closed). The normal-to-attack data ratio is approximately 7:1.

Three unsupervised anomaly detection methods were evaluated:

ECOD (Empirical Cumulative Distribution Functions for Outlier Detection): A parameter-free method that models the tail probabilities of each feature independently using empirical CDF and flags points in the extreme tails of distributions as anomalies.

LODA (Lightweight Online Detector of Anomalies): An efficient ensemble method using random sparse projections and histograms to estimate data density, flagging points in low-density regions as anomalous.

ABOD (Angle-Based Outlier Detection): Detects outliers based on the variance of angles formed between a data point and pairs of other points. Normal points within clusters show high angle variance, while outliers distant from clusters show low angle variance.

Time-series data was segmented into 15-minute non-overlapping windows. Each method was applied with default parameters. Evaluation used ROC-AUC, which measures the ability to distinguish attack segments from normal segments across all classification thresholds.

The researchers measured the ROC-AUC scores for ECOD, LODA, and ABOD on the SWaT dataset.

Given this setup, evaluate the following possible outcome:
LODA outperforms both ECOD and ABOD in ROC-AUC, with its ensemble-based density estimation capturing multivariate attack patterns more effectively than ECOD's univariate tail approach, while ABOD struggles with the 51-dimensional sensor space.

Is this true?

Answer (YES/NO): YES